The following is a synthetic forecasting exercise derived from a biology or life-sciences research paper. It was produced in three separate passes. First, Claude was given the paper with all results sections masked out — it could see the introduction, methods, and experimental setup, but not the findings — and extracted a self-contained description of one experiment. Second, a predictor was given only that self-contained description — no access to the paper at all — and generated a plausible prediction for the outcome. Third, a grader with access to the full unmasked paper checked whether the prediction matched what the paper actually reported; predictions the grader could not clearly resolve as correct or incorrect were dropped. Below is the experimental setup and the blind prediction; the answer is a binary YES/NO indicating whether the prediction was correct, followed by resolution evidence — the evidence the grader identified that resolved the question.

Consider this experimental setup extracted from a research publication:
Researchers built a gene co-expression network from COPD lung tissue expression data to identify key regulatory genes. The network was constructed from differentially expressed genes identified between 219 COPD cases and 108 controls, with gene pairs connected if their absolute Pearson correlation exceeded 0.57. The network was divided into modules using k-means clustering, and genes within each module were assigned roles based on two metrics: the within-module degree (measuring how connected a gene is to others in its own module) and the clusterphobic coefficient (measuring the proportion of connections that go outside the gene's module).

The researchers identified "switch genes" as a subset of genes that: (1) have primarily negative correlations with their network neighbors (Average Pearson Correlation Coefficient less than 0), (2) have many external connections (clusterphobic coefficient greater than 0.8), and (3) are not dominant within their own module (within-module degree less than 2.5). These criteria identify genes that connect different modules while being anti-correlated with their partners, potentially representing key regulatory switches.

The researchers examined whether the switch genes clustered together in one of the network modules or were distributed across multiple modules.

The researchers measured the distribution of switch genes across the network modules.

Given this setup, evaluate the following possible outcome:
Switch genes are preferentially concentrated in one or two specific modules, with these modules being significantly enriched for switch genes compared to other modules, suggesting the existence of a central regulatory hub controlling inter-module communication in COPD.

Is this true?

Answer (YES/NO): YES